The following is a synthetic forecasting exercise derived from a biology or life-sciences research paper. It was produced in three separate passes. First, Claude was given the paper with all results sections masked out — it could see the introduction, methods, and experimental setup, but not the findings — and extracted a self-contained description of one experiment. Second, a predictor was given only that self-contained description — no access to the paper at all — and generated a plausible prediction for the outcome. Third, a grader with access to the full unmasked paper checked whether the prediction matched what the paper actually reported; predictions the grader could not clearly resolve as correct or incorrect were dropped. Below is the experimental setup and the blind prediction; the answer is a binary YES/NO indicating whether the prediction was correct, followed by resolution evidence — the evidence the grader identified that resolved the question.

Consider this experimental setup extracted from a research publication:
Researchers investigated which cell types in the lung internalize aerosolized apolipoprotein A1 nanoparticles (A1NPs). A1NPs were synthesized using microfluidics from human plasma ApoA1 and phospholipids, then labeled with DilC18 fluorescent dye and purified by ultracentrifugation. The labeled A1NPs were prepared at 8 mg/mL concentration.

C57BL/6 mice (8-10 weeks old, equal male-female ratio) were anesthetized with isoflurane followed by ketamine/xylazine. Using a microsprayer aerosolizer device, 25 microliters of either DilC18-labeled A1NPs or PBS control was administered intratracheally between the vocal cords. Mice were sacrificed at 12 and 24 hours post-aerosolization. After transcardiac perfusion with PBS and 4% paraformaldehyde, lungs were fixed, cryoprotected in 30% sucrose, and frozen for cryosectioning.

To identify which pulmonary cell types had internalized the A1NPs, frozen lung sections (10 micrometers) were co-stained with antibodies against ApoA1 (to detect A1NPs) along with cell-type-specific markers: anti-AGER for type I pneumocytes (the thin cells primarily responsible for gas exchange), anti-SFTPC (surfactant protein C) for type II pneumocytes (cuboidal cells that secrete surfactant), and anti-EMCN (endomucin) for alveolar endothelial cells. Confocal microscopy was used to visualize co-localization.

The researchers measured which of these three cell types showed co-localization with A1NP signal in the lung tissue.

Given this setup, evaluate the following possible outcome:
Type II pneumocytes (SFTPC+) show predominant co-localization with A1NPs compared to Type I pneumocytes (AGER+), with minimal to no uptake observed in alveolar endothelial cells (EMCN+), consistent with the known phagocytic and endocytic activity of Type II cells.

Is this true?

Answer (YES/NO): NO